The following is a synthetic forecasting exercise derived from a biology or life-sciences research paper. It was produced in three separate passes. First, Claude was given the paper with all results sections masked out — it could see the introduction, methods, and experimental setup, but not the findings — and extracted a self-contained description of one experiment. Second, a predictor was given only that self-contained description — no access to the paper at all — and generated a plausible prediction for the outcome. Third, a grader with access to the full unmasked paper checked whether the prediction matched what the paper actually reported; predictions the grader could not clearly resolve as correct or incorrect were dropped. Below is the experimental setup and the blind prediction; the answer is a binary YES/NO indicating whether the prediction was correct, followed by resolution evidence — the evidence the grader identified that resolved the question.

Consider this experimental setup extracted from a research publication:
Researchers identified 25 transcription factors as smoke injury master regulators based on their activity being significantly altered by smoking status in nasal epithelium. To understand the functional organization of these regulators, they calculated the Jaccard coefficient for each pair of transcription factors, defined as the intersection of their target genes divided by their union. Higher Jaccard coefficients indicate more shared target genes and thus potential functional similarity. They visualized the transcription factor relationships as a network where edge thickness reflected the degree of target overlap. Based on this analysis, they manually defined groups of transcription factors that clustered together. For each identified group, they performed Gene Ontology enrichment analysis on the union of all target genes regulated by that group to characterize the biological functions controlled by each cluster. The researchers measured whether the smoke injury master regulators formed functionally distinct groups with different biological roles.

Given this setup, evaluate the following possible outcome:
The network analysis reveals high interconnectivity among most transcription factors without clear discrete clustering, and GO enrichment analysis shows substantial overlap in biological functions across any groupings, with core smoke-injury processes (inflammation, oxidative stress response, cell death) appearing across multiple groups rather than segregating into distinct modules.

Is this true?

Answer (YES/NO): NO